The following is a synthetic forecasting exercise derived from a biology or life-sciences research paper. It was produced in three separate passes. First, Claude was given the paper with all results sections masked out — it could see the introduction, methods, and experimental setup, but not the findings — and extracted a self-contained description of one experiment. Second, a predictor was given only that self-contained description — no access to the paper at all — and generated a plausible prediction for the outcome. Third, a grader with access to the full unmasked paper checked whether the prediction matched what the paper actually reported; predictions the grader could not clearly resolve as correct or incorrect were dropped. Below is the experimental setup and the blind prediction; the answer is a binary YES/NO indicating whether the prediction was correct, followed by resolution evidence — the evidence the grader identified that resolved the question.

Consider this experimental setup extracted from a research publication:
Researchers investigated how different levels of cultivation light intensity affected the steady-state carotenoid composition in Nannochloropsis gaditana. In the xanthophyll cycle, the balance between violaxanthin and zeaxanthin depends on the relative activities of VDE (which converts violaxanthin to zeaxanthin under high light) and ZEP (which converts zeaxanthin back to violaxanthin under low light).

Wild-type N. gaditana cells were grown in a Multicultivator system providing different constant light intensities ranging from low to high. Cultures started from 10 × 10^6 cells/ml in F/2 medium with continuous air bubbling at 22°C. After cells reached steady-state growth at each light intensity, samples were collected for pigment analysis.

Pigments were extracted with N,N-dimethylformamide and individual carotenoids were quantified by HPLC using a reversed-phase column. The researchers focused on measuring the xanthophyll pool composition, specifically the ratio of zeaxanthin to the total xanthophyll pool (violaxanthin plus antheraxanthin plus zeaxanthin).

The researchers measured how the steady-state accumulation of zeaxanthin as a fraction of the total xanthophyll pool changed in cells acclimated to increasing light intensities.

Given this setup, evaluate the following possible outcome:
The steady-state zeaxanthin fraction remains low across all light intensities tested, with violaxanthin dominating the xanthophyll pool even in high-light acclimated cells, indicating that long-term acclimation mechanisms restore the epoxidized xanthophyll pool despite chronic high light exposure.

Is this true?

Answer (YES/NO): NO